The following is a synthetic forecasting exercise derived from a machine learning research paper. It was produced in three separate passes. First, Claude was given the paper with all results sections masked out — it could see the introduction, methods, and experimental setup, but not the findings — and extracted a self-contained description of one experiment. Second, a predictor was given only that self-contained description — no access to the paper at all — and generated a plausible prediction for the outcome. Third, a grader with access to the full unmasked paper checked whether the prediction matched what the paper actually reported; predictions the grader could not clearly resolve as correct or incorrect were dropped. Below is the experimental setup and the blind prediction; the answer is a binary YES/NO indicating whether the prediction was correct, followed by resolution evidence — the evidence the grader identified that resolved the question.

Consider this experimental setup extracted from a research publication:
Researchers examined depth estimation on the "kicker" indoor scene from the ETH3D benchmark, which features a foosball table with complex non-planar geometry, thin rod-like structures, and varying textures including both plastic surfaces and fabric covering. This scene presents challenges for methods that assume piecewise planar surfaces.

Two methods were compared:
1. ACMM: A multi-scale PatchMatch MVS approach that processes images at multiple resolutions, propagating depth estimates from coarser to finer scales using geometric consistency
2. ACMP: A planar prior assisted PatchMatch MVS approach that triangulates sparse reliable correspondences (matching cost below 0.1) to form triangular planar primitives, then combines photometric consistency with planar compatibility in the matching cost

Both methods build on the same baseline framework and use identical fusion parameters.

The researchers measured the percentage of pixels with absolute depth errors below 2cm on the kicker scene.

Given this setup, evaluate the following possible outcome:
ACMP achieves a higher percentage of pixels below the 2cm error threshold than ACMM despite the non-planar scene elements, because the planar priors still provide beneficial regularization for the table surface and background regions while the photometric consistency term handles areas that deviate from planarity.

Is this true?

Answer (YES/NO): NO